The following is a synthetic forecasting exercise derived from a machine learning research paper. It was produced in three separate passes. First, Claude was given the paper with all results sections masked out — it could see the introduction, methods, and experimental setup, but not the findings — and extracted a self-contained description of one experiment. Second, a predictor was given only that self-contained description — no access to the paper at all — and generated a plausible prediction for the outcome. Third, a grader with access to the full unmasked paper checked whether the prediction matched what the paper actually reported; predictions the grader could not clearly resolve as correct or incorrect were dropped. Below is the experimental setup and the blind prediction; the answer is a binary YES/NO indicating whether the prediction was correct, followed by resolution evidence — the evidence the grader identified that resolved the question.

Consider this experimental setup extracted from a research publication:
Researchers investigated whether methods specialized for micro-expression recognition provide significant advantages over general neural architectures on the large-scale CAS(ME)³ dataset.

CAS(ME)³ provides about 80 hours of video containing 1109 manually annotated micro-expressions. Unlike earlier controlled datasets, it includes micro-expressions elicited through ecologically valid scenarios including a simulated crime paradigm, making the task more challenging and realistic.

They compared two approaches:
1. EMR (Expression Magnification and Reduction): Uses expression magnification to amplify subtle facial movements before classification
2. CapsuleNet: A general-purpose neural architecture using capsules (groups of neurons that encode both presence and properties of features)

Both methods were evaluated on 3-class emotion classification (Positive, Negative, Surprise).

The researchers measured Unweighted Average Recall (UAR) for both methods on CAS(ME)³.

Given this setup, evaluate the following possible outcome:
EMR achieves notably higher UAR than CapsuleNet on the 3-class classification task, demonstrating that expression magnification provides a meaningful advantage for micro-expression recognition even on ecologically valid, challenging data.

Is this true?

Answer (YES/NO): YES